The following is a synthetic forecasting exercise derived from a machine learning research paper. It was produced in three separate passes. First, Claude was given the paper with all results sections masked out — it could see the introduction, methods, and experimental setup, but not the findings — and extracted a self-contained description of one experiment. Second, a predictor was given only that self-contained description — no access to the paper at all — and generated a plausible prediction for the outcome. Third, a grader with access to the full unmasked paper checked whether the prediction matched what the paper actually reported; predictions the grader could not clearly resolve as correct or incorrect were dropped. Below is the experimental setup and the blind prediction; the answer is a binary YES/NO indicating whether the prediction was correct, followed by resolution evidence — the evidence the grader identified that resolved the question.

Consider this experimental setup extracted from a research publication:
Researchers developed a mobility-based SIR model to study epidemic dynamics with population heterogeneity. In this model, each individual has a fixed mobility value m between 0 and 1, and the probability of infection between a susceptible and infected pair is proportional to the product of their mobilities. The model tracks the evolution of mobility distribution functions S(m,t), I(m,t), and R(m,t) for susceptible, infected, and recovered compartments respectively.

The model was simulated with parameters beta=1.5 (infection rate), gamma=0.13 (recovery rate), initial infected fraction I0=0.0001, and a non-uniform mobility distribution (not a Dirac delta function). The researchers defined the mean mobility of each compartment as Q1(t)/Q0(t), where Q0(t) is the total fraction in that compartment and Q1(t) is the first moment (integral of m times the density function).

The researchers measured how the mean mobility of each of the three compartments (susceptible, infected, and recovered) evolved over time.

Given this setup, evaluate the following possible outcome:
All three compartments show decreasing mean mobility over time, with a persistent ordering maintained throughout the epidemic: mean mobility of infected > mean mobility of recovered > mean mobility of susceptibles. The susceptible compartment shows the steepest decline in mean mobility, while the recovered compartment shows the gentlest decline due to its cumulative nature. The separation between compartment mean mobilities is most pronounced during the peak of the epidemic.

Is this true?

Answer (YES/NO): NO